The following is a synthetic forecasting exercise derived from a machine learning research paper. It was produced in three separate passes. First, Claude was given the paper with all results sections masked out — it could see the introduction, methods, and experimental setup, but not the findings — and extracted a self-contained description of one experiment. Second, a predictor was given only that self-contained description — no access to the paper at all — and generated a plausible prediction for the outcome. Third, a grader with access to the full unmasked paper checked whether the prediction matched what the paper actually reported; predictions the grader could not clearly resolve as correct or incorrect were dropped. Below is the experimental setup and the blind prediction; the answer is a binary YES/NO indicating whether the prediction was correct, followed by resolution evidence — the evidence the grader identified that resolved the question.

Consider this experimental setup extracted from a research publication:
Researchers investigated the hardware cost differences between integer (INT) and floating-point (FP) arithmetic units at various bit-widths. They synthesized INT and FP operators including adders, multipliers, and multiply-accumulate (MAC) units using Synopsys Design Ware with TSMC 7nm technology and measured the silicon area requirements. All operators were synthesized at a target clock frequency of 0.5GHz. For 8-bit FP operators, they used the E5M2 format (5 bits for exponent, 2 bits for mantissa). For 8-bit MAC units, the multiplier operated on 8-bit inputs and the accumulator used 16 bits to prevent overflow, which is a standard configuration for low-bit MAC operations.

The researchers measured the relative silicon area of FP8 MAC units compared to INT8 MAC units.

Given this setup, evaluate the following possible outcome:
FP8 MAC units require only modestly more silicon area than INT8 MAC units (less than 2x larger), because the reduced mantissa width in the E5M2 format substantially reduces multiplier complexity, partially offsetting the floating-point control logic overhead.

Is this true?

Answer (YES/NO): NO